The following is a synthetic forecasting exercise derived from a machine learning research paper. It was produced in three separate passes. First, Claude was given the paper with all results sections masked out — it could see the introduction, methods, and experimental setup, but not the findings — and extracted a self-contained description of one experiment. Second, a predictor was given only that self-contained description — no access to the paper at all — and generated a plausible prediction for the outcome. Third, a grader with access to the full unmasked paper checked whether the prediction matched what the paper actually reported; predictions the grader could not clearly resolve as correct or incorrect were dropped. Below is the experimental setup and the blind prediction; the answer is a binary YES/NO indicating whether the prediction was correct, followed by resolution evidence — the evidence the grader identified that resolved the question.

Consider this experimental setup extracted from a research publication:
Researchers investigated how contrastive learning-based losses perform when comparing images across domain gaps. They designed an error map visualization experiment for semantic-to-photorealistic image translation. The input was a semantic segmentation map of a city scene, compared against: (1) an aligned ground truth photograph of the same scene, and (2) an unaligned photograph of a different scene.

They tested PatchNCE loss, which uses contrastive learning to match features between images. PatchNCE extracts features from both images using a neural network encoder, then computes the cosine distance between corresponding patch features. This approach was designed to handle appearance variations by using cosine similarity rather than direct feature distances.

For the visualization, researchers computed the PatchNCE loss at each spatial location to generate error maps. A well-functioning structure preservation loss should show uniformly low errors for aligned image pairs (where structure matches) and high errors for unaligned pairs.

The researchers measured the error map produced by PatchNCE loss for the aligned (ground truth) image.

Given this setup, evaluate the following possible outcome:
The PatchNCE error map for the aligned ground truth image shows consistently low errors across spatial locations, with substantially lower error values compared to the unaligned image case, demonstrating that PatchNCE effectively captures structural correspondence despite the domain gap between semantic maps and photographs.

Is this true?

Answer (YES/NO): NO